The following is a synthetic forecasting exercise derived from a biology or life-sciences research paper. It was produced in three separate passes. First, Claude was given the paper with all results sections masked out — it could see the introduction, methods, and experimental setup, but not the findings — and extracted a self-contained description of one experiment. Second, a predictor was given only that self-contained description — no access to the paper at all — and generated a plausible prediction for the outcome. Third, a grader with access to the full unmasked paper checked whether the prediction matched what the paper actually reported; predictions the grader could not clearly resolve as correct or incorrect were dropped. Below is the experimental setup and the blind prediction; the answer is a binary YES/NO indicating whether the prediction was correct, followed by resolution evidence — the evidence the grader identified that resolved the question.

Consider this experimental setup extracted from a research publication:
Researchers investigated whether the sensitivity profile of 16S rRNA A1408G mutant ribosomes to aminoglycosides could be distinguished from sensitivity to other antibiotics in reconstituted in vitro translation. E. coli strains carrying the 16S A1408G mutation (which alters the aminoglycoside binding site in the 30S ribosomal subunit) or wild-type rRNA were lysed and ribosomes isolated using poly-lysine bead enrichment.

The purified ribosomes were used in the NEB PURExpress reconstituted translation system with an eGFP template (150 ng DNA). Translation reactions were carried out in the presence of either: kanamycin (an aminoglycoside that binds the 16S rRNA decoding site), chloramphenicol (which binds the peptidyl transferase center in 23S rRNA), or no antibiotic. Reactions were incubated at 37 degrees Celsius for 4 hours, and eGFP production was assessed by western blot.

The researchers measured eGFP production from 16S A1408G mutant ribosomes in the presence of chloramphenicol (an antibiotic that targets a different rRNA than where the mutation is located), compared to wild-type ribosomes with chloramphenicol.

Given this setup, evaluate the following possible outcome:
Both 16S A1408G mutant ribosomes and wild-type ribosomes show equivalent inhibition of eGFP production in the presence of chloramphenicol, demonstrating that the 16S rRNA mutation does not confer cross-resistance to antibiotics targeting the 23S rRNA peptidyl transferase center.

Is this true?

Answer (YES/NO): YES